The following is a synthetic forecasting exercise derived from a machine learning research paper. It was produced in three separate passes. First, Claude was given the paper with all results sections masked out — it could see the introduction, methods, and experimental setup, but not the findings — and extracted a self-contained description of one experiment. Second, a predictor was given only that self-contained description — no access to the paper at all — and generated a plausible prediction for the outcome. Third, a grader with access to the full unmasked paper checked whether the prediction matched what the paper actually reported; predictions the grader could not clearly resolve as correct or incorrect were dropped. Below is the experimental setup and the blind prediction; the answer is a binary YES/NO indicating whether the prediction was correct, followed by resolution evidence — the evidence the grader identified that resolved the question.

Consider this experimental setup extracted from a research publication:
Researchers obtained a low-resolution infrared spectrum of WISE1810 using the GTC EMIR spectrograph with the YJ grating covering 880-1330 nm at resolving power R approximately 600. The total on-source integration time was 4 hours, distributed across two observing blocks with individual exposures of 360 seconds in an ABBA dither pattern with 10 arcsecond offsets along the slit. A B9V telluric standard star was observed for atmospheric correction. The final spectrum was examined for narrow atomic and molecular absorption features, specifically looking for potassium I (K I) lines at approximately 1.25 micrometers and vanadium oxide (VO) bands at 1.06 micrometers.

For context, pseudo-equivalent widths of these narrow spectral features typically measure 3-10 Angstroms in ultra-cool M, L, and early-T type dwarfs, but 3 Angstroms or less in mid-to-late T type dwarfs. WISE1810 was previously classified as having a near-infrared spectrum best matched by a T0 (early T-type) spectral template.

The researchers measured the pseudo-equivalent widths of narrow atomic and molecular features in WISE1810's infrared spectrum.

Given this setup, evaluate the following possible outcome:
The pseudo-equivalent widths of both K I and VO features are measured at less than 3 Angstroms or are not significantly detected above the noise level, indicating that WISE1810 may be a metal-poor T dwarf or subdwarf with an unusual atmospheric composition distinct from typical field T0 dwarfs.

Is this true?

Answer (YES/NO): YES